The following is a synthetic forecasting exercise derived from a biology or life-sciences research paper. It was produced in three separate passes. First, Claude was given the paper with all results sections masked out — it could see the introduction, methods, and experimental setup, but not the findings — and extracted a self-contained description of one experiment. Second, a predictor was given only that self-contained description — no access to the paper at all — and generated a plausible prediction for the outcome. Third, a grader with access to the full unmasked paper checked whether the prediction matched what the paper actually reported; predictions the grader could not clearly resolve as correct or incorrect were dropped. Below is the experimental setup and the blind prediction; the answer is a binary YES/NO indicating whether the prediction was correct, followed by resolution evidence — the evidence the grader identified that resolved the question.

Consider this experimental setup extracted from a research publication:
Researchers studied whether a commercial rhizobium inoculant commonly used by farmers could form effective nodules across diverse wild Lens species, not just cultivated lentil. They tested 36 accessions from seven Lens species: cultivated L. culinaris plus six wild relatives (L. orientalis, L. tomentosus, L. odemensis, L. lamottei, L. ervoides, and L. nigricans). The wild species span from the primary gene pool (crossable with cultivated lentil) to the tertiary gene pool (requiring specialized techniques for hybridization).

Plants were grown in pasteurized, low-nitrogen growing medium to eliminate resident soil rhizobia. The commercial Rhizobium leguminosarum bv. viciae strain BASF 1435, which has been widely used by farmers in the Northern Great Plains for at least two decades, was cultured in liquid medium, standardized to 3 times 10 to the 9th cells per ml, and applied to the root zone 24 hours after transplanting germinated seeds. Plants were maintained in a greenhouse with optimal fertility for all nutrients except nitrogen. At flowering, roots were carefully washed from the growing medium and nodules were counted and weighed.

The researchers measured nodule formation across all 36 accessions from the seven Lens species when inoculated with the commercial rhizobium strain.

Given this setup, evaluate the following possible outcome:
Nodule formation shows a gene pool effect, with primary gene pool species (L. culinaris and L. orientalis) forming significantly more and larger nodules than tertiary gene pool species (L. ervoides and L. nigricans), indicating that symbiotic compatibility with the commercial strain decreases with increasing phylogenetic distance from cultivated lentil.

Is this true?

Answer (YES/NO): NO